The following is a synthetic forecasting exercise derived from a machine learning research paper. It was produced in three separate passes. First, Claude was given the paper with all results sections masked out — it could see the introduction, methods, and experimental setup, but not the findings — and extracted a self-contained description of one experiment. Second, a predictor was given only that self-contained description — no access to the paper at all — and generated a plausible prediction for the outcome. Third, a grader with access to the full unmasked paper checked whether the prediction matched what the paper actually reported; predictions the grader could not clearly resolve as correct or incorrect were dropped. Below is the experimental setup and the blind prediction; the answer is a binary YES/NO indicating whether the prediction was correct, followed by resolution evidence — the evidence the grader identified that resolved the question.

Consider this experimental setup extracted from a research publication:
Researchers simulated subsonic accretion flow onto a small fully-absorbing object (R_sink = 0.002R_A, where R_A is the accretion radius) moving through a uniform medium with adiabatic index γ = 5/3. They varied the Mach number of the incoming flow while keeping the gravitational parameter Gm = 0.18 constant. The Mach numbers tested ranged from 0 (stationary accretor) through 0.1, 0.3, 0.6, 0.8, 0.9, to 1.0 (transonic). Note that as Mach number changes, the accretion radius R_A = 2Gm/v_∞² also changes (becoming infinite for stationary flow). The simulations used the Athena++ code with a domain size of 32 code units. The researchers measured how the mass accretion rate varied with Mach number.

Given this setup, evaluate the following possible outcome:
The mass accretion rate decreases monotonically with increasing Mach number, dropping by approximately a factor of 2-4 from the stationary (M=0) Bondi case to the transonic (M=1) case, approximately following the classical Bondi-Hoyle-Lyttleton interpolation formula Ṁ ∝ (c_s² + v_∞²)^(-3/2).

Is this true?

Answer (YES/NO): NO